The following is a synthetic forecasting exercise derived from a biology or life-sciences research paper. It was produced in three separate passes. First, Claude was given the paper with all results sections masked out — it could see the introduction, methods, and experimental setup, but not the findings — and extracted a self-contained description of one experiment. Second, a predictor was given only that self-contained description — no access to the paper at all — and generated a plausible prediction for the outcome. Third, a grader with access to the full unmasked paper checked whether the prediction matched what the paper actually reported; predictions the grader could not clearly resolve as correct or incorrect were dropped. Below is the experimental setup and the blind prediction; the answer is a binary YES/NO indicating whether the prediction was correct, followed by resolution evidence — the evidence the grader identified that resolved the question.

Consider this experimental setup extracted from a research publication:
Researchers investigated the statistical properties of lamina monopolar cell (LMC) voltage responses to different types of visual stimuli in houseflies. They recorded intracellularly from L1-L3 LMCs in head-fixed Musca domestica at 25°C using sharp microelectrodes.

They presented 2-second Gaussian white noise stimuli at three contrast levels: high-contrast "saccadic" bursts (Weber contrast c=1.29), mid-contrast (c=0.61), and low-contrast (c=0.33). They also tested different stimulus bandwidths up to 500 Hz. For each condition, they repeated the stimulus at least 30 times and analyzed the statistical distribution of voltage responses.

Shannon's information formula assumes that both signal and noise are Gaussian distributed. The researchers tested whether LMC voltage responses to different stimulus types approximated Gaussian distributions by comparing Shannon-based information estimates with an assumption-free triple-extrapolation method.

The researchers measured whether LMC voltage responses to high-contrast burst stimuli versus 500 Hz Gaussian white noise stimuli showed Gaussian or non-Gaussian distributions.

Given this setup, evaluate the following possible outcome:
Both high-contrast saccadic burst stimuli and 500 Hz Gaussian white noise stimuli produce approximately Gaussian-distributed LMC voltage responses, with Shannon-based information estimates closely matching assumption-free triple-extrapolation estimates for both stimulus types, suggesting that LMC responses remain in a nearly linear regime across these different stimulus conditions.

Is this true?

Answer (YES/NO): NO